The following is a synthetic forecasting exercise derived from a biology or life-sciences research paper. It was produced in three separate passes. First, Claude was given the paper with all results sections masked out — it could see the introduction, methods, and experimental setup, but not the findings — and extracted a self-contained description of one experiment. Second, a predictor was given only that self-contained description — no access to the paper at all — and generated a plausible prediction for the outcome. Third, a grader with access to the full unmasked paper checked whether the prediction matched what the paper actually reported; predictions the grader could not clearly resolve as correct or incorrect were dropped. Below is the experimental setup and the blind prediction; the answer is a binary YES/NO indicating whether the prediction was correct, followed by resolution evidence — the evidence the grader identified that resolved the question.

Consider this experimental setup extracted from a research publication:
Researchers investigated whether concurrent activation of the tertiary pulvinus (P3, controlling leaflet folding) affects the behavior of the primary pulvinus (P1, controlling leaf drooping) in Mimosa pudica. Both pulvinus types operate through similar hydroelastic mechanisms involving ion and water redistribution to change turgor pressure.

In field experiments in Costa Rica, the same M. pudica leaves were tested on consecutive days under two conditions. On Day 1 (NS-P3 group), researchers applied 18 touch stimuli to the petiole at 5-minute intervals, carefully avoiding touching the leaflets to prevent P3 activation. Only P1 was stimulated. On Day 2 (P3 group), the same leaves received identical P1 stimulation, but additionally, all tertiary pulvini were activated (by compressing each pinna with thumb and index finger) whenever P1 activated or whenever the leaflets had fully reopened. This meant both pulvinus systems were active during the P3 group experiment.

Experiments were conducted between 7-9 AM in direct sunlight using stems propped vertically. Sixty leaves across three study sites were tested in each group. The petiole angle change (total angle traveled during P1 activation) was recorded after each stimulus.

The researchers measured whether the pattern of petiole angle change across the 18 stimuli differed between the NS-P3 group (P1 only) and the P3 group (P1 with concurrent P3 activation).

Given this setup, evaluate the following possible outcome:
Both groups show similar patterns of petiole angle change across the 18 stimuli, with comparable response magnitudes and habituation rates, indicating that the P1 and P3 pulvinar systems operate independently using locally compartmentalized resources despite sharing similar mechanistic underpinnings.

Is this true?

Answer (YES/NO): NO